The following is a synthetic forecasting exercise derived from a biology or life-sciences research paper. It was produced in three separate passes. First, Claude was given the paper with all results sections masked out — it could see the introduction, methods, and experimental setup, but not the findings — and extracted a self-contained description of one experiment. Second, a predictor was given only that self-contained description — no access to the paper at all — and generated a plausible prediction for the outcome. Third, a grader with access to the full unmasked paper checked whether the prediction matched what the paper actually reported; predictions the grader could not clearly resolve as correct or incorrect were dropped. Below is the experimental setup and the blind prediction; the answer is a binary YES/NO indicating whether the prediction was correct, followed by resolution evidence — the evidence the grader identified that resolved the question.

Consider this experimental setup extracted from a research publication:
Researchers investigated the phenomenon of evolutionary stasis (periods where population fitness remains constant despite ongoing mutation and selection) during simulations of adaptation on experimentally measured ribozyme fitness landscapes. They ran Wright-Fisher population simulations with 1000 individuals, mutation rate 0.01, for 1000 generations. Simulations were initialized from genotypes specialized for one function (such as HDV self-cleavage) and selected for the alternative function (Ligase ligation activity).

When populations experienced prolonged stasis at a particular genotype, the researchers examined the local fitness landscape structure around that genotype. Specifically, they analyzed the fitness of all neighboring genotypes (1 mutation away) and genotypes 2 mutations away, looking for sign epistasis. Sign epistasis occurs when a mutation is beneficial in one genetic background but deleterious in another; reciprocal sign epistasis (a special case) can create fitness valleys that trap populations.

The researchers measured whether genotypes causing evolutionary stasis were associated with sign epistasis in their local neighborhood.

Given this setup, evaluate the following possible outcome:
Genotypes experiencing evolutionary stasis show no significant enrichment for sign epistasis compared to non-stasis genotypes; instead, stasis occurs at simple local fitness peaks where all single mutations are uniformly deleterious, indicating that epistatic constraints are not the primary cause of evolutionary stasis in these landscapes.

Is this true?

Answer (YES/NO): NO